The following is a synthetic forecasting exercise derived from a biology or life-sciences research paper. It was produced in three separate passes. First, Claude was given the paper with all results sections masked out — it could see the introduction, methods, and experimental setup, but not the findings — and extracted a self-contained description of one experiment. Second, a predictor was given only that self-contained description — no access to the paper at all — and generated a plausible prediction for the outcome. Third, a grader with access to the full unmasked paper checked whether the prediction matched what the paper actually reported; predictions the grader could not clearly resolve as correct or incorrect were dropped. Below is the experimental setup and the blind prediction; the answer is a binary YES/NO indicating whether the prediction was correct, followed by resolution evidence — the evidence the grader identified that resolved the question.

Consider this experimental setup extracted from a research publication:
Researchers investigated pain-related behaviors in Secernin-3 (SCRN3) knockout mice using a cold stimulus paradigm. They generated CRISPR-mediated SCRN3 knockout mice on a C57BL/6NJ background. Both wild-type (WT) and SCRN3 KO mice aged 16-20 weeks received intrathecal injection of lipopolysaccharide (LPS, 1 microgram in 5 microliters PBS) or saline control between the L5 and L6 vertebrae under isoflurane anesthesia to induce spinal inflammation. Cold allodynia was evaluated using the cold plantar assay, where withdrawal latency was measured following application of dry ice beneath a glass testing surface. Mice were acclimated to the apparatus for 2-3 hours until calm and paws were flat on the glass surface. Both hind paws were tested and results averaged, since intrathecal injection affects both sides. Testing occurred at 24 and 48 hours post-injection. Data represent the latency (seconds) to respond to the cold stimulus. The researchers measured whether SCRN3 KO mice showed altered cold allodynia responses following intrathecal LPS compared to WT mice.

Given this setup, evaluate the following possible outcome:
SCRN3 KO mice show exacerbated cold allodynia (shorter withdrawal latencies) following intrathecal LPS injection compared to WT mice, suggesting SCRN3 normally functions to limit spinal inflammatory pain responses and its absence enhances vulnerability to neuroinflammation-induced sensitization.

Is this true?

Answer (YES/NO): NO